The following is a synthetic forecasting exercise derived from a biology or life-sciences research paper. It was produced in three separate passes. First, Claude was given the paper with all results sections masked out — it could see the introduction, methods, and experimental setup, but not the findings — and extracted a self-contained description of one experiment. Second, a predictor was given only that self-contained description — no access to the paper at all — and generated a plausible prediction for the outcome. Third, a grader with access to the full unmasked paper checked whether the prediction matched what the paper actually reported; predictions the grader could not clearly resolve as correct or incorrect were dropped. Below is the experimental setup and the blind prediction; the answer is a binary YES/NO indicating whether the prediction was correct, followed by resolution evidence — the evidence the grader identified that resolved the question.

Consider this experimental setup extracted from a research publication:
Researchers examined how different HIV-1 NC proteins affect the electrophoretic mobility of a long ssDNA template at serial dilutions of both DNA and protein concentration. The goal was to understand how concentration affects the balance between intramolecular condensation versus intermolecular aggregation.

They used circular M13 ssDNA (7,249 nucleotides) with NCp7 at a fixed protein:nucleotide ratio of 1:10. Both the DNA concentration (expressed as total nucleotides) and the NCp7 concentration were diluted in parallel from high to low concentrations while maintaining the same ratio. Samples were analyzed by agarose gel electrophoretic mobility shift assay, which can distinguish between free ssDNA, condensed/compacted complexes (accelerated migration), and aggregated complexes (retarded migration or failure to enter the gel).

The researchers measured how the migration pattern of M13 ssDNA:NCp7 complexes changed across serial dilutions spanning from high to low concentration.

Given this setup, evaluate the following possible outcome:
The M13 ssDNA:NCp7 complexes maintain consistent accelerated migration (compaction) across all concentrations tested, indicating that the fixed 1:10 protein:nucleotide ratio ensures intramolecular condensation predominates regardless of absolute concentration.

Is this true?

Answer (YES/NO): NO